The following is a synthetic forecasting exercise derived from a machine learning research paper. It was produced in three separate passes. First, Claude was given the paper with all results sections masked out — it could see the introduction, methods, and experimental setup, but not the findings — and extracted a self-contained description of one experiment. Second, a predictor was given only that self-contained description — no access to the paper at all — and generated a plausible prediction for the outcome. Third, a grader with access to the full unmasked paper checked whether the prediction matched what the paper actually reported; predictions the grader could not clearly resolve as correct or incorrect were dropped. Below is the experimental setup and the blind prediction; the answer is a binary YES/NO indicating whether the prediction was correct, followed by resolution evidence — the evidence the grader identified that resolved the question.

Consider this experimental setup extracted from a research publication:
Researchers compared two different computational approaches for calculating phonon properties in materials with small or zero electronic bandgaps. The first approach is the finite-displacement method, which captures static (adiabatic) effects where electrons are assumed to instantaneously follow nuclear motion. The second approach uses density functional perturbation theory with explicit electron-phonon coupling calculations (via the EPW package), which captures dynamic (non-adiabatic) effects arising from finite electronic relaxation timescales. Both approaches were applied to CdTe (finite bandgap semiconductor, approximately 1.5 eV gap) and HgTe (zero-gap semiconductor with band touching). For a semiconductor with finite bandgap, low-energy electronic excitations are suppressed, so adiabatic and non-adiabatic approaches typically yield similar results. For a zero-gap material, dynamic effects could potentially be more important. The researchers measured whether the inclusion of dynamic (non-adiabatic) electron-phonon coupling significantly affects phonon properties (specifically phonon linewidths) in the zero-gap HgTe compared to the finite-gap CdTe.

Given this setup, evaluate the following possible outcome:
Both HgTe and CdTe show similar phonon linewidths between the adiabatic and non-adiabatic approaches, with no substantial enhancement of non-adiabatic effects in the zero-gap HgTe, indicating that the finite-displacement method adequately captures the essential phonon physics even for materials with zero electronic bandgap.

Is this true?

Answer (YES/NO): NO